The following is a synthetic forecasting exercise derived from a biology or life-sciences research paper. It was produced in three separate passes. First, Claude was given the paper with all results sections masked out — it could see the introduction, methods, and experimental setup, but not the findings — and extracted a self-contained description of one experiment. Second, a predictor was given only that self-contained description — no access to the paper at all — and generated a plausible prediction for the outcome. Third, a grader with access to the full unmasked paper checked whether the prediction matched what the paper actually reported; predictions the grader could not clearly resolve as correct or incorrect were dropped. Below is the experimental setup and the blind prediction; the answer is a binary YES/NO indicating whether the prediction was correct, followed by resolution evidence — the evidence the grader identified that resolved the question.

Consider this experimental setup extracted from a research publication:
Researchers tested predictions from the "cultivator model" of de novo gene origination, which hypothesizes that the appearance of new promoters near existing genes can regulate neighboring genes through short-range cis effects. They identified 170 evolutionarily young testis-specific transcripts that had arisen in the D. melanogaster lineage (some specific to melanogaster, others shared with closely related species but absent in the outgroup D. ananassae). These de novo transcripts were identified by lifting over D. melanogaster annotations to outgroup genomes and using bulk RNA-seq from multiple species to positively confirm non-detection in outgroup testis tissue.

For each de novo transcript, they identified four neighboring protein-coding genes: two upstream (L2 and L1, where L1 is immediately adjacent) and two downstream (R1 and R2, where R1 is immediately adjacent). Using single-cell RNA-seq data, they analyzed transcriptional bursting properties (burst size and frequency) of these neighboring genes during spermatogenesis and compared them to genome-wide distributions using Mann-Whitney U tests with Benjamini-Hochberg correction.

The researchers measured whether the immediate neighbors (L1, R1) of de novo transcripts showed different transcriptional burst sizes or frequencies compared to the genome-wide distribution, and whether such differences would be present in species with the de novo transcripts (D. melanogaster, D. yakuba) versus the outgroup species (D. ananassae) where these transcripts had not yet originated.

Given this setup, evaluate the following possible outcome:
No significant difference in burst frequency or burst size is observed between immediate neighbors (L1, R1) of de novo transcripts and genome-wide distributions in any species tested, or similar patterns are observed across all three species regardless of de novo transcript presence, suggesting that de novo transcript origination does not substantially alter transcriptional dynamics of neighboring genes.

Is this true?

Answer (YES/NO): NO